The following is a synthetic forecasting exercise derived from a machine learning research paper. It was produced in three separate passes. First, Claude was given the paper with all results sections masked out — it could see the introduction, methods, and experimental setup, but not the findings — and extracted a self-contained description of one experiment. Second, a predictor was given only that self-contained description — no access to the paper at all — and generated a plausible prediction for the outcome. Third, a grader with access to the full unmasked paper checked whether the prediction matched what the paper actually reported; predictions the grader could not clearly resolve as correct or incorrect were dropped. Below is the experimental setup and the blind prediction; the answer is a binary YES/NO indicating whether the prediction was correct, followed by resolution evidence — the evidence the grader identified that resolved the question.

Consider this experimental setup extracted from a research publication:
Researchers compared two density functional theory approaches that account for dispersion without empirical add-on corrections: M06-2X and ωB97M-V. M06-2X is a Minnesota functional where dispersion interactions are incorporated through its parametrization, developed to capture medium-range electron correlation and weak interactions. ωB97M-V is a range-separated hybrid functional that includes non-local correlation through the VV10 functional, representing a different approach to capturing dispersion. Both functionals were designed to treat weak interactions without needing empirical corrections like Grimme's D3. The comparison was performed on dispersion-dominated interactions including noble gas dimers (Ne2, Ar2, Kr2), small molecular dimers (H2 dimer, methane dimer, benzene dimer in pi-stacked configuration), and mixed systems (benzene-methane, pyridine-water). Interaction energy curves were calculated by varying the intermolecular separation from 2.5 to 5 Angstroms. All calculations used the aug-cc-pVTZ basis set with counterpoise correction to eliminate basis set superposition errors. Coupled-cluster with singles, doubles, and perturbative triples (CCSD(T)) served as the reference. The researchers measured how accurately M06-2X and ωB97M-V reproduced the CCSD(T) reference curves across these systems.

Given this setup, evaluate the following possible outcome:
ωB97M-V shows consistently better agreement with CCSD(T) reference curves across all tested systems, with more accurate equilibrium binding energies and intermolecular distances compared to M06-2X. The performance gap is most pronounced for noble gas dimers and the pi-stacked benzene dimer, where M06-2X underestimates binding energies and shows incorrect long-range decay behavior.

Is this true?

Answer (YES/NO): NO